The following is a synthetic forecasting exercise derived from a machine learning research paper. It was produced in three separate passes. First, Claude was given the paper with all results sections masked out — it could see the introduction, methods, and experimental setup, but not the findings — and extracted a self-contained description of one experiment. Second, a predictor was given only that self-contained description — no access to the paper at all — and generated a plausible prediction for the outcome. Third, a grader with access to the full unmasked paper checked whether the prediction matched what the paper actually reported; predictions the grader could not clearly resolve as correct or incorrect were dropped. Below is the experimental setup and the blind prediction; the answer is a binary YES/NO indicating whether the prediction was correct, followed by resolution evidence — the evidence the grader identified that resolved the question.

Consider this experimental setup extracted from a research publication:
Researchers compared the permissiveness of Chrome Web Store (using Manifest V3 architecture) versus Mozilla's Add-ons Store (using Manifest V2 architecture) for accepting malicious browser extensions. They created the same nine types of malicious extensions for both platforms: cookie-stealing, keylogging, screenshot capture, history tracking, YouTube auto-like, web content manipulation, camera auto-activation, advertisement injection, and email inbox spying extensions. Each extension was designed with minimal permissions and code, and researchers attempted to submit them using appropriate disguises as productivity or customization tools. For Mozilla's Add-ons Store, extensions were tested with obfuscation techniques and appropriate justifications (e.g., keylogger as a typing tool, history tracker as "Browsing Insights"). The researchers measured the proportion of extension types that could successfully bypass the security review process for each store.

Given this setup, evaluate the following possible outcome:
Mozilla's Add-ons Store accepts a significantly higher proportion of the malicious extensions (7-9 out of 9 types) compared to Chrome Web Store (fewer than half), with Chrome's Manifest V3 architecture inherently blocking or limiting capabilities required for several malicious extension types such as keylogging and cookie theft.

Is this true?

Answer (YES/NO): YES